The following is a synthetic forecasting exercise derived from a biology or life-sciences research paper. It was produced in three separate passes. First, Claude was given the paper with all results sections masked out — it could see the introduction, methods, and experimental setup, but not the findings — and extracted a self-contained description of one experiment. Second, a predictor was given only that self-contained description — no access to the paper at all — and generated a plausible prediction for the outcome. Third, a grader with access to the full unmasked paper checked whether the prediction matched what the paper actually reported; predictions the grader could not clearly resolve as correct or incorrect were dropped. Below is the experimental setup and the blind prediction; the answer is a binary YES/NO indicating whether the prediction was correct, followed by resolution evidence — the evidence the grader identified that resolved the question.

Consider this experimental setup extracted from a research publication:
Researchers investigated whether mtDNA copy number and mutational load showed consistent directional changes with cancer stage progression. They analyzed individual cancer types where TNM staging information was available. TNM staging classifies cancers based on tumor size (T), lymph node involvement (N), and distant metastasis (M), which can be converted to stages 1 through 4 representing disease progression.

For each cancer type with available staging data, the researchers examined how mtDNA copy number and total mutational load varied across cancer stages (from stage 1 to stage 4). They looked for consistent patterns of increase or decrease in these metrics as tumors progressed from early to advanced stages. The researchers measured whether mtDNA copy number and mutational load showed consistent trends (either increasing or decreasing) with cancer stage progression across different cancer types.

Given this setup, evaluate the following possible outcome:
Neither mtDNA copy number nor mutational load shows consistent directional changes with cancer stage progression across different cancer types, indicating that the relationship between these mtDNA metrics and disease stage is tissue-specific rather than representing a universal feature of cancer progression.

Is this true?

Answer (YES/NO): YES